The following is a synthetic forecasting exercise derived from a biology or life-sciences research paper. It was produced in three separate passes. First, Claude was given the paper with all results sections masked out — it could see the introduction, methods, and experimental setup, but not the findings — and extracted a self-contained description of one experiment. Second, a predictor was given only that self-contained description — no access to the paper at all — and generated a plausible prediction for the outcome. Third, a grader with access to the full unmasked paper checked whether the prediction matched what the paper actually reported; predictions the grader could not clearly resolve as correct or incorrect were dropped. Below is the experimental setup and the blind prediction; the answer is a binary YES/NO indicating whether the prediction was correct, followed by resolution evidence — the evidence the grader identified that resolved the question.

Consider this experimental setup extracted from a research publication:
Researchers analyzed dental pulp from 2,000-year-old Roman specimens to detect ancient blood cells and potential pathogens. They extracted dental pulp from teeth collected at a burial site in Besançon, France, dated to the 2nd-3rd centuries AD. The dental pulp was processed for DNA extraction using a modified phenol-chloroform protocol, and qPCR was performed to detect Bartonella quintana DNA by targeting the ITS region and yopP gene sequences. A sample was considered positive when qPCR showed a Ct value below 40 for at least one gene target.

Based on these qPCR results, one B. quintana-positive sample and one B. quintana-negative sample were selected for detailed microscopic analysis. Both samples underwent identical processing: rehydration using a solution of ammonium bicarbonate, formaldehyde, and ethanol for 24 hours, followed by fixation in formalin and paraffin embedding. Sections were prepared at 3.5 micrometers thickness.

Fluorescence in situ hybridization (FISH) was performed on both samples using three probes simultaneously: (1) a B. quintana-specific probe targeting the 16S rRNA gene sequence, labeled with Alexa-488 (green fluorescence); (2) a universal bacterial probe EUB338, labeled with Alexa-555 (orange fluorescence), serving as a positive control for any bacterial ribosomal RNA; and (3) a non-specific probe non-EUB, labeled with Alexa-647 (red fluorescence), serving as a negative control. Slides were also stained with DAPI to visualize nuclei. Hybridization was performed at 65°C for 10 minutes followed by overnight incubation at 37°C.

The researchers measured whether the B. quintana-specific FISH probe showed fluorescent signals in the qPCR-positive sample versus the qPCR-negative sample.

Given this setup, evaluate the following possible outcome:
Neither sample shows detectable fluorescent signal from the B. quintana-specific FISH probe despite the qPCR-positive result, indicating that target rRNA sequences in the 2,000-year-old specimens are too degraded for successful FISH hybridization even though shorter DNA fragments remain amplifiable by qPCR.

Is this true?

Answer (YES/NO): NO